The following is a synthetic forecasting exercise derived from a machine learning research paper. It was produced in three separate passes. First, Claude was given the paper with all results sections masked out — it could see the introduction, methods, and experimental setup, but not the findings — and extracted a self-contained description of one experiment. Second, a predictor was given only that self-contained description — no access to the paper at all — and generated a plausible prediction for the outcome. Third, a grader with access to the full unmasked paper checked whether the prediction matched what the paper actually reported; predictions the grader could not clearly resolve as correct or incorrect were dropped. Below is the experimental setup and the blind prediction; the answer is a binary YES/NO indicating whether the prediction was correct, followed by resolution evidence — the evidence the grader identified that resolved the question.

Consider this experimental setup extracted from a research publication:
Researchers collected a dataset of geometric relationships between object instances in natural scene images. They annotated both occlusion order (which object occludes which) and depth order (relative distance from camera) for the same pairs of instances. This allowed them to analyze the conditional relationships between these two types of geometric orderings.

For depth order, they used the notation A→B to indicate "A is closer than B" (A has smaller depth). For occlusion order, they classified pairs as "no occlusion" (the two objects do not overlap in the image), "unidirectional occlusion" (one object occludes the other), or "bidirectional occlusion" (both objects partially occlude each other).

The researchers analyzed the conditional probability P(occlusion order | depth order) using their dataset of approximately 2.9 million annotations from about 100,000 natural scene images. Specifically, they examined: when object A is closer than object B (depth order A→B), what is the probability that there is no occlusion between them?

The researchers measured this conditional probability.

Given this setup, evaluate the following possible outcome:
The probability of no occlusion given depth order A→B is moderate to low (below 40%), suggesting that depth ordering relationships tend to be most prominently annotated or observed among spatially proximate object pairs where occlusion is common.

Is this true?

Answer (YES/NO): NO